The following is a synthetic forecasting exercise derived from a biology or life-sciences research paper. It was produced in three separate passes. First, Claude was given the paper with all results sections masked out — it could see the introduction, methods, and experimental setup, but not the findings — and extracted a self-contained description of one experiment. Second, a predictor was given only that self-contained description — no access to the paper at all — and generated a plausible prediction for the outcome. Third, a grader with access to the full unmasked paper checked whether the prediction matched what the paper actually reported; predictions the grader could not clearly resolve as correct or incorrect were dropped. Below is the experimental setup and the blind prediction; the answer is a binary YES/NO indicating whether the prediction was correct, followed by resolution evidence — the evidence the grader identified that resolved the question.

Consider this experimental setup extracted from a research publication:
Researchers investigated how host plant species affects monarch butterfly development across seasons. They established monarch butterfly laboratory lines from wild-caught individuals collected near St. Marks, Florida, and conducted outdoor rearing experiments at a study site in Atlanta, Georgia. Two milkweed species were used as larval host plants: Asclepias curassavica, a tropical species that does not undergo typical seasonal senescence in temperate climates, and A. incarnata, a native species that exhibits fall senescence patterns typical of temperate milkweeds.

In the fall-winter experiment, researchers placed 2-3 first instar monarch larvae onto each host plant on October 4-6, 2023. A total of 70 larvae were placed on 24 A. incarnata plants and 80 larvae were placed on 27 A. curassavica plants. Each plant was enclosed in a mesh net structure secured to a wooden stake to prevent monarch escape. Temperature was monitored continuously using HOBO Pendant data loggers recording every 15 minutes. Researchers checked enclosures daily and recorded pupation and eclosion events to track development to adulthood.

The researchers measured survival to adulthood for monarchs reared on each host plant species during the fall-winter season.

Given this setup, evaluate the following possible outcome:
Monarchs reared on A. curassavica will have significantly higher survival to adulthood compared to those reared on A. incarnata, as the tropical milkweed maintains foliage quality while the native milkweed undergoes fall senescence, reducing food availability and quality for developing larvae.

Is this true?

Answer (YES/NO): NO